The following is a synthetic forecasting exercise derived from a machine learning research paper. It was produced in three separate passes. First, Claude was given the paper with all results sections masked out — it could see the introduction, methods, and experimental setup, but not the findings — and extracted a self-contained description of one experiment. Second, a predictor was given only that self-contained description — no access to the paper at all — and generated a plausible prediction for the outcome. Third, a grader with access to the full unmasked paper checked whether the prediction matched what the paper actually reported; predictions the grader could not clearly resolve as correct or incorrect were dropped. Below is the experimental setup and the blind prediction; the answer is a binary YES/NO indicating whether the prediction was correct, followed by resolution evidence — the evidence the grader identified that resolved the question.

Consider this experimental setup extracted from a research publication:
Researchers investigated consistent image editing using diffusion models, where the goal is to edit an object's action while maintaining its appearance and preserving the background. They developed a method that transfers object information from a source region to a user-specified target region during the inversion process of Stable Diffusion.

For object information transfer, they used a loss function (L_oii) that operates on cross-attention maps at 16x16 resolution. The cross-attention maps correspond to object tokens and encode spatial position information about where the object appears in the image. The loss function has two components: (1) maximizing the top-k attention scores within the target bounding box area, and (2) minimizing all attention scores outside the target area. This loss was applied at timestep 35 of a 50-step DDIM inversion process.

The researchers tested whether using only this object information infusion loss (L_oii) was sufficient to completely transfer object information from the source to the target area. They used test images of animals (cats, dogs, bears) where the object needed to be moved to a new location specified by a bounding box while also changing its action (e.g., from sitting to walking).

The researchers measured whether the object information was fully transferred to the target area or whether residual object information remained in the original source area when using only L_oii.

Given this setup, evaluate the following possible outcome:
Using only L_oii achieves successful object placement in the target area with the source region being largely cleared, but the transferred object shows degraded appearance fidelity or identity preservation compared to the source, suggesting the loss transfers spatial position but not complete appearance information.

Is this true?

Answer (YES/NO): NO